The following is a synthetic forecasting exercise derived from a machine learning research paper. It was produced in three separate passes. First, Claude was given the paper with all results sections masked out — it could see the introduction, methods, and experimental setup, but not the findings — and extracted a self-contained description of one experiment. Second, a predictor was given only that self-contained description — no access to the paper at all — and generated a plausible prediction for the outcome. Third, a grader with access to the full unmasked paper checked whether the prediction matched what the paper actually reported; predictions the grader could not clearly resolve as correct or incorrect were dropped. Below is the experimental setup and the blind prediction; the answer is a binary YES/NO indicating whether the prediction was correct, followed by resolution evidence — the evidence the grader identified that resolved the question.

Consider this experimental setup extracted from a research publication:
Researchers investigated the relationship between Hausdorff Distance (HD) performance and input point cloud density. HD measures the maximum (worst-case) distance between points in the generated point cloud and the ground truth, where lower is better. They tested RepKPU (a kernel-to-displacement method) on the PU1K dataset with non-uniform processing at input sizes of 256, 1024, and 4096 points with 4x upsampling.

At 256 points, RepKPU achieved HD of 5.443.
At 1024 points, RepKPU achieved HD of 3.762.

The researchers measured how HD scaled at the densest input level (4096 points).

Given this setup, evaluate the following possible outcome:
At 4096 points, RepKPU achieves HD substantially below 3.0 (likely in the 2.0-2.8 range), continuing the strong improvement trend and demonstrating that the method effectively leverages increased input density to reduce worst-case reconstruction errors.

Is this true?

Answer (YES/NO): NO